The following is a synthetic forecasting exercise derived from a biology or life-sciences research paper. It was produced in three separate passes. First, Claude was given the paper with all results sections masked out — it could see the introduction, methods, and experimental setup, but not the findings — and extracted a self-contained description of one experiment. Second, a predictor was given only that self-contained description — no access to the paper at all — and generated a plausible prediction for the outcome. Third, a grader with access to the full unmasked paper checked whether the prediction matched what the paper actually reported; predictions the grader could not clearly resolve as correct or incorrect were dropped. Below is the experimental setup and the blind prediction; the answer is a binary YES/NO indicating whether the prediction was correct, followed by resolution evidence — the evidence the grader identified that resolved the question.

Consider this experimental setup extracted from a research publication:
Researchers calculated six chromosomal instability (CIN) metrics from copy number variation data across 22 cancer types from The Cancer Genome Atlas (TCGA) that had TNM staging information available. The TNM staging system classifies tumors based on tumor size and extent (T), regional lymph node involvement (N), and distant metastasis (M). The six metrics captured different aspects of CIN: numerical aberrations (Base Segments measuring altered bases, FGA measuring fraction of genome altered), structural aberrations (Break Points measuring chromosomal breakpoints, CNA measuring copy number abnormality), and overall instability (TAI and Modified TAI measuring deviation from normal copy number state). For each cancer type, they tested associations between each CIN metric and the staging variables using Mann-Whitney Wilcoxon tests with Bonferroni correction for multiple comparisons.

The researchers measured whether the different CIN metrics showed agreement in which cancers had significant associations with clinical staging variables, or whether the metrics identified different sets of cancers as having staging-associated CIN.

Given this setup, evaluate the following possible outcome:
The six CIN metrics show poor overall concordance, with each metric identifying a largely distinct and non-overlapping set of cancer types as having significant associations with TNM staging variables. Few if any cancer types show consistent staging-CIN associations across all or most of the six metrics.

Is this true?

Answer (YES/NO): NO